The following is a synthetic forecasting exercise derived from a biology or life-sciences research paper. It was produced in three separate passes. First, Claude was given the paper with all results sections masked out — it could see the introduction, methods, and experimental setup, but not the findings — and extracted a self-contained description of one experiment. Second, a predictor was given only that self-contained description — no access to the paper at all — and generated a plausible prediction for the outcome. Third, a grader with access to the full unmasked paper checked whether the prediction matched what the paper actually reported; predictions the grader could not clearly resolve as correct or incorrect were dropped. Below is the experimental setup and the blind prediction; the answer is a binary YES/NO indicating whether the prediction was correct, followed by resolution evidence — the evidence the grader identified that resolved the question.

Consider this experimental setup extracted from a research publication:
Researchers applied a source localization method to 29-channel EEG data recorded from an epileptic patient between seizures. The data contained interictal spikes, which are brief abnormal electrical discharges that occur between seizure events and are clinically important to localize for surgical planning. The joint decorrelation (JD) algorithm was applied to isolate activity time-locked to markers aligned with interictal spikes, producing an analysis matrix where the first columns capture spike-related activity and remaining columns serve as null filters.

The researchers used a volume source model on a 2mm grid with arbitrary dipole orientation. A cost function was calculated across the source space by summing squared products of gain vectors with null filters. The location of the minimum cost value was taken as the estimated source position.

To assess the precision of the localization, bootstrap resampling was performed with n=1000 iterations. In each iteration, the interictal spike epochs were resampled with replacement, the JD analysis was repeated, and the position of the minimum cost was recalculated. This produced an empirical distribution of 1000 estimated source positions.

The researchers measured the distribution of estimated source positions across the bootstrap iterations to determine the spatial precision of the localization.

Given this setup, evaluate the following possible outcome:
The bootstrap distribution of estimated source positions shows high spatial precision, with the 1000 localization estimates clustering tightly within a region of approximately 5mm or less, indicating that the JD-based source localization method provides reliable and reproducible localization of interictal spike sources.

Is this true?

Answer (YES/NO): YES